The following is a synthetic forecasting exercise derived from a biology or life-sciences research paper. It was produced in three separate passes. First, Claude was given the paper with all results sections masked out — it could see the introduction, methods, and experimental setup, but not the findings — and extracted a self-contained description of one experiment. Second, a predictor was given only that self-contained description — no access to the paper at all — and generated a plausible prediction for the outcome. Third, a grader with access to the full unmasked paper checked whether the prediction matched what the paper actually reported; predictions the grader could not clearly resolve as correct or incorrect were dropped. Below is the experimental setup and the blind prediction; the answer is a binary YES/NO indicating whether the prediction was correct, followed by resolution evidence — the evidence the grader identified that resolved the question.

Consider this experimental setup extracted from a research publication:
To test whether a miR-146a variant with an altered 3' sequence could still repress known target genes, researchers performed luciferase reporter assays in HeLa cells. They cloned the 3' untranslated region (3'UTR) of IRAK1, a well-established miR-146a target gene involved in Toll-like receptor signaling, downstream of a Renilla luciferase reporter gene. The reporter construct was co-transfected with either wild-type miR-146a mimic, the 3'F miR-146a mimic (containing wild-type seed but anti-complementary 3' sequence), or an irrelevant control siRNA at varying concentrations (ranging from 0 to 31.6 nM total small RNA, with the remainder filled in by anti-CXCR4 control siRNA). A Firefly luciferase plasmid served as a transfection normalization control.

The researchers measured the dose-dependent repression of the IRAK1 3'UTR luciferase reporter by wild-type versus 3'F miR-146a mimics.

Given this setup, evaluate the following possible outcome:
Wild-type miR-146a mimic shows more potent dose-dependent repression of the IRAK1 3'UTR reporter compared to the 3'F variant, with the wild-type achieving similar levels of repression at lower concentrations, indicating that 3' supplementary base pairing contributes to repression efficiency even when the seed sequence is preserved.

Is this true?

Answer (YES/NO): YES